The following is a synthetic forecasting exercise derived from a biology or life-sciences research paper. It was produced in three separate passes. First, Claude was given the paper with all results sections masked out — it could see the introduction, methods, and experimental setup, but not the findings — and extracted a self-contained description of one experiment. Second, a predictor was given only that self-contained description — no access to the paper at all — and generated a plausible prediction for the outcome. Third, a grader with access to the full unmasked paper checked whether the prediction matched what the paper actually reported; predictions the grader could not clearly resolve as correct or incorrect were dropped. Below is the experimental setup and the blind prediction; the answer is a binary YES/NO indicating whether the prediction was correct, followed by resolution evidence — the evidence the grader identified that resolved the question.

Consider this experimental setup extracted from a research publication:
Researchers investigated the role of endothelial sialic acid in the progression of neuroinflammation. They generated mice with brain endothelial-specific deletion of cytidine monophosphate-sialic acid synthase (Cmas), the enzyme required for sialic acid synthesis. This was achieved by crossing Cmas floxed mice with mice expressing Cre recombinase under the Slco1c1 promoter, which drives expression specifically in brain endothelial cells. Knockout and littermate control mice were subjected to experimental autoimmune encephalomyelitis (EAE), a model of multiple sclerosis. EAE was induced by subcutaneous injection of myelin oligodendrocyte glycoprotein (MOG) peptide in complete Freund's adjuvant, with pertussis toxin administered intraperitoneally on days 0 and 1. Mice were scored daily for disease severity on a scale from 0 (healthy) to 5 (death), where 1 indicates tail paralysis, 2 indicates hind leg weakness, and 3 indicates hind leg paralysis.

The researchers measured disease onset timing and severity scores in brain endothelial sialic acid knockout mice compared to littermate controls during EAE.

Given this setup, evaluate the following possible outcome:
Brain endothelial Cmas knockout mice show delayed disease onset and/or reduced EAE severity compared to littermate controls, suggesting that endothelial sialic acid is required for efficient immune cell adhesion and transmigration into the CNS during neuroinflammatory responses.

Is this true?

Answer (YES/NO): YES